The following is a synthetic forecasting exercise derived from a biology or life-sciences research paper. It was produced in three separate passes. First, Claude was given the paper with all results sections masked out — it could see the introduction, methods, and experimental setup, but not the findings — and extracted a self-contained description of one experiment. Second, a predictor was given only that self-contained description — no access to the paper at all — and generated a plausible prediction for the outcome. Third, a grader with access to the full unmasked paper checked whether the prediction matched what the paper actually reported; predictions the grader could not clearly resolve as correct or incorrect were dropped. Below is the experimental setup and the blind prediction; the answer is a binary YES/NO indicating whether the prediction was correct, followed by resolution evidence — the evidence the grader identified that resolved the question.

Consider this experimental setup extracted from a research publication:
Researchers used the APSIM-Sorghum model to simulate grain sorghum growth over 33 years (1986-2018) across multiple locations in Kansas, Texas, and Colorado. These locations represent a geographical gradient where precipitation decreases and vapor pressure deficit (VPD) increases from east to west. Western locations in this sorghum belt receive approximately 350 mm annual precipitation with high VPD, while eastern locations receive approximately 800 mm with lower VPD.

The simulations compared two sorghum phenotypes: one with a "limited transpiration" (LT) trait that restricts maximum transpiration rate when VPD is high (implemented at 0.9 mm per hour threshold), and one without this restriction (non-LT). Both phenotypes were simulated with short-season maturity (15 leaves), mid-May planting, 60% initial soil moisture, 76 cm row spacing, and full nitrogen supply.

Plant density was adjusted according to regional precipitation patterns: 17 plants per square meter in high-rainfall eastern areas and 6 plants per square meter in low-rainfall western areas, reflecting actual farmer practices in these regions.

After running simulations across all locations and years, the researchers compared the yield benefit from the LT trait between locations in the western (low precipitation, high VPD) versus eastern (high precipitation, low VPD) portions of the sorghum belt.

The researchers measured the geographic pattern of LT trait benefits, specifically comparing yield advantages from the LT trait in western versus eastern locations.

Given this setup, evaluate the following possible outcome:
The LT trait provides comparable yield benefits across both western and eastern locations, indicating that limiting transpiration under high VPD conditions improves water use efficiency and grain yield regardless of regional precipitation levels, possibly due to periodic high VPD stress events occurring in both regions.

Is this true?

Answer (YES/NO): NO